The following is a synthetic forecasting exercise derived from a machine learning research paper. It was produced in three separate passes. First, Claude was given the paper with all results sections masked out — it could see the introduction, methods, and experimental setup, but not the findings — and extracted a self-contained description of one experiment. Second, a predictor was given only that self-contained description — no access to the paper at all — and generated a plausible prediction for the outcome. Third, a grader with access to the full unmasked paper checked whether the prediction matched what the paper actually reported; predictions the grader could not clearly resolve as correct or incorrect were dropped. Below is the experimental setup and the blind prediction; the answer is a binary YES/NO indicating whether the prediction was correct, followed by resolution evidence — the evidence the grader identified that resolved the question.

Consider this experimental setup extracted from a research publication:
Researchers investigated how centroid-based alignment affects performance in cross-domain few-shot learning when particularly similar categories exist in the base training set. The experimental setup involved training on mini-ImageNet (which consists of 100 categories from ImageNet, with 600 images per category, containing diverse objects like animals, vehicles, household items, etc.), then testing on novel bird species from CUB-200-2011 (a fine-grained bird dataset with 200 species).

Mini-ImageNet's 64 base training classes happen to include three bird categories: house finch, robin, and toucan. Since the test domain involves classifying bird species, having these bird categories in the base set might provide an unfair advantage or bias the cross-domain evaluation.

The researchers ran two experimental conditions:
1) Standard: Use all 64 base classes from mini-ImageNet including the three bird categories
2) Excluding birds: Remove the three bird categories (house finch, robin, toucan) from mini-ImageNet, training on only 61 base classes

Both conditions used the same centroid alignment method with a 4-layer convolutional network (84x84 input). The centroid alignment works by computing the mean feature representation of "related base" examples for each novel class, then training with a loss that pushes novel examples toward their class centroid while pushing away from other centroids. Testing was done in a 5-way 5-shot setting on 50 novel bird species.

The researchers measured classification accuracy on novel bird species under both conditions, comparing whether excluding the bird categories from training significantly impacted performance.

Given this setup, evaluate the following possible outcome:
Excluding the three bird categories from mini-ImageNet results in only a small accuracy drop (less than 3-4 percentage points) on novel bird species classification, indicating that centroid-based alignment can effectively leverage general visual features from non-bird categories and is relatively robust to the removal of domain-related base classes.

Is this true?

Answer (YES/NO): YES